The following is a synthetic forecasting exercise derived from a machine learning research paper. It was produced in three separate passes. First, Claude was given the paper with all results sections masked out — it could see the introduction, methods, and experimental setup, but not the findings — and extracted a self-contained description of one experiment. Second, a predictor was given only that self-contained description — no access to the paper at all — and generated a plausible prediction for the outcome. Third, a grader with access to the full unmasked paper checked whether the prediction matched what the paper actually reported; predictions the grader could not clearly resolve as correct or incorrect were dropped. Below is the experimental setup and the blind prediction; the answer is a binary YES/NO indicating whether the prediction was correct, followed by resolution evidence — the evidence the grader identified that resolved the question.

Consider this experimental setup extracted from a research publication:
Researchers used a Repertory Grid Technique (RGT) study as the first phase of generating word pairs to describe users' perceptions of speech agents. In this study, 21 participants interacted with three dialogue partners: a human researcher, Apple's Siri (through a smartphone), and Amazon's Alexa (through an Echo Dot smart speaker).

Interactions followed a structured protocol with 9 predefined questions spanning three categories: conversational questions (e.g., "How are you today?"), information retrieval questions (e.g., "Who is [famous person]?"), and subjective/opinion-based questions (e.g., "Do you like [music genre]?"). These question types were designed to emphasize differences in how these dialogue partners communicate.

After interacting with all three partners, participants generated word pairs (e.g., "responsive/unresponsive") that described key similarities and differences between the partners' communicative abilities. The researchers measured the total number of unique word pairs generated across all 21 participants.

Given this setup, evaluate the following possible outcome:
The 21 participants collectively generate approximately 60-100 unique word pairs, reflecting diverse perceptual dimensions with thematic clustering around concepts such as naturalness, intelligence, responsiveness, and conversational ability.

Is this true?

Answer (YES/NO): NO